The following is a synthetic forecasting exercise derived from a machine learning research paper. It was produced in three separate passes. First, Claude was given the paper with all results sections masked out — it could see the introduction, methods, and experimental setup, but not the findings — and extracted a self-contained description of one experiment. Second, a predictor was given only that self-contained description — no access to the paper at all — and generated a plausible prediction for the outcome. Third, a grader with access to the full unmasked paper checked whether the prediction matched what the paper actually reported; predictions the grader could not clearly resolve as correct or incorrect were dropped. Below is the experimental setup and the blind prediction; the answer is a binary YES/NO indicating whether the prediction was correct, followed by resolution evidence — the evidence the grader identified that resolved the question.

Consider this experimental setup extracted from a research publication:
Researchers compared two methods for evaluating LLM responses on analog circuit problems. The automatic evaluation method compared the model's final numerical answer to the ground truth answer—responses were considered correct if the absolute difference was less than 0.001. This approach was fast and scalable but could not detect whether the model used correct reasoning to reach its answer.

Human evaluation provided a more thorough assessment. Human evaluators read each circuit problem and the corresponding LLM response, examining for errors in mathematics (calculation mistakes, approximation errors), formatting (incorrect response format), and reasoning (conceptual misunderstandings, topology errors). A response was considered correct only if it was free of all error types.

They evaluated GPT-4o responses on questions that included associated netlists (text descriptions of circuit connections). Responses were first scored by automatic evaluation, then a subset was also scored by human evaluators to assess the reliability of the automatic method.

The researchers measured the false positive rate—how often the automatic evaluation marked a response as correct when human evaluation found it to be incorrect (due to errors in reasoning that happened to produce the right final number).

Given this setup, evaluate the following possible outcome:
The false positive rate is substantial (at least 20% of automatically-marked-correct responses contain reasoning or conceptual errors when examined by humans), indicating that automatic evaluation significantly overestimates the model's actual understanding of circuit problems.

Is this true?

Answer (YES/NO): NO